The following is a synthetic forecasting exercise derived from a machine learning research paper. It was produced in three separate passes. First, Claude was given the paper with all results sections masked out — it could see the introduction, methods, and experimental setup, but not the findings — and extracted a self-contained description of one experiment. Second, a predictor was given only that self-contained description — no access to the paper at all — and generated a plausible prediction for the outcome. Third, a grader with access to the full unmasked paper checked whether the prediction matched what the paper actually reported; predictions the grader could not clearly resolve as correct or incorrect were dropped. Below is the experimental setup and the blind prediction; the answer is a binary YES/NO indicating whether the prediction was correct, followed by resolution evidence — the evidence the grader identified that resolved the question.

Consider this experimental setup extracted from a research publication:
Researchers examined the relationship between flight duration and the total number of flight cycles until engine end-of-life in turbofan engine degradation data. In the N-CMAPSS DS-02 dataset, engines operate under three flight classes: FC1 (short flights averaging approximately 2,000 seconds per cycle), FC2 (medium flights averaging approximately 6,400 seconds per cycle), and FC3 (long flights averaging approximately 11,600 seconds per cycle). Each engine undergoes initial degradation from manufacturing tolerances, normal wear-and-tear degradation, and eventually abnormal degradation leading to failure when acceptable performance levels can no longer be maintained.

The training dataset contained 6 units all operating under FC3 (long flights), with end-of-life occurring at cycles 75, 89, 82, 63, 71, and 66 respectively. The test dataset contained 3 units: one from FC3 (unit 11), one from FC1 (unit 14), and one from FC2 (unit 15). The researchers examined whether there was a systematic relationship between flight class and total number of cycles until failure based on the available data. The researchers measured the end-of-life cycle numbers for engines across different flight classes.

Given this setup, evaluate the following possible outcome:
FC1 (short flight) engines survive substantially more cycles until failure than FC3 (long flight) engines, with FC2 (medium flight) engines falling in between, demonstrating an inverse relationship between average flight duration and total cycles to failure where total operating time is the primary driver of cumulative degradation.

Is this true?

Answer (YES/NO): NO